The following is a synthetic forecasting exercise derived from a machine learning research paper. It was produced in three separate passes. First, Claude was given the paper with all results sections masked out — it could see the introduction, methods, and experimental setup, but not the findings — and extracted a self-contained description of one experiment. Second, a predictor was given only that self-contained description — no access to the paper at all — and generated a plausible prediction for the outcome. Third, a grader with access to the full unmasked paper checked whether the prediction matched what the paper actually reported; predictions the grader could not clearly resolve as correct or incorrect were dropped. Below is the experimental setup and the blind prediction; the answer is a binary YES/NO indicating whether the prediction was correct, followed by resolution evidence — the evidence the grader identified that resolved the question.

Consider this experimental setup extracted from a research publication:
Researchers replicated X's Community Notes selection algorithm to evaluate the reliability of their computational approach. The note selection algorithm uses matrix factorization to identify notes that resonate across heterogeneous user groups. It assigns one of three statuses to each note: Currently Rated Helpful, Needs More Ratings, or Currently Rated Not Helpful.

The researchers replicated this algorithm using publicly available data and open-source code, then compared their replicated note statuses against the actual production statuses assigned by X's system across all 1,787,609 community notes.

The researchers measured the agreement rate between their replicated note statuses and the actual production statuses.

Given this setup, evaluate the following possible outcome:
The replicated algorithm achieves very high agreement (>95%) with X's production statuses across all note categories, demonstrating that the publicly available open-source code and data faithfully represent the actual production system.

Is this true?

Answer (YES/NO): YES